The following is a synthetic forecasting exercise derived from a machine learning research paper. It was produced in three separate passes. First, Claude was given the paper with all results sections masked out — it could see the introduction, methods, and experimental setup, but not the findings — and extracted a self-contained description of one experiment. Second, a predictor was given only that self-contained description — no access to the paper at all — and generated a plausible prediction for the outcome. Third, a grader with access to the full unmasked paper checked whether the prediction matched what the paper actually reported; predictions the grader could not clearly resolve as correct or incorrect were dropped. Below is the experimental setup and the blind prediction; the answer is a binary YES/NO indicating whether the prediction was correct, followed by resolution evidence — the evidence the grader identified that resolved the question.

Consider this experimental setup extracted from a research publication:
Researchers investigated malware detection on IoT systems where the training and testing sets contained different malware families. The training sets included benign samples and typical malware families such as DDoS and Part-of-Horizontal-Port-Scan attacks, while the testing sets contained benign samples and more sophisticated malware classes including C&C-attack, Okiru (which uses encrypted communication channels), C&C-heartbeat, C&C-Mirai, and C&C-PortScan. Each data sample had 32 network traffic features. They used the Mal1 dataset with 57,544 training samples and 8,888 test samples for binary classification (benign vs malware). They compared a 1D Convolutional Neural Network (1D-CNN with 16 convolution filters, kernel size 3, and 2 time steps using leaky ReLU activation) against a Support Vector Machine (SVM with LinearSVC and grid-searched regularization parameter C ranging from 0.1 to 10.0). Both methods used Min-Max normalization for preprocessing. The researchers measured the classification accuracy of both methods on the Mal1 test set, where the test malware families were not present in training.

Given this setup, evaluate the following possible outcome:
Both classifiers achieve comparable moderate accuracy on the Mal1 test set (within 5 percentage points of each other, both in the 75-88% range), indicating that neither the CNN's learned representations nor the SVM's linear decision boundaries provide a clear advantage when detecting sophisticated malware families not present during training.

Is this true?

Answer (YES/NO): NO